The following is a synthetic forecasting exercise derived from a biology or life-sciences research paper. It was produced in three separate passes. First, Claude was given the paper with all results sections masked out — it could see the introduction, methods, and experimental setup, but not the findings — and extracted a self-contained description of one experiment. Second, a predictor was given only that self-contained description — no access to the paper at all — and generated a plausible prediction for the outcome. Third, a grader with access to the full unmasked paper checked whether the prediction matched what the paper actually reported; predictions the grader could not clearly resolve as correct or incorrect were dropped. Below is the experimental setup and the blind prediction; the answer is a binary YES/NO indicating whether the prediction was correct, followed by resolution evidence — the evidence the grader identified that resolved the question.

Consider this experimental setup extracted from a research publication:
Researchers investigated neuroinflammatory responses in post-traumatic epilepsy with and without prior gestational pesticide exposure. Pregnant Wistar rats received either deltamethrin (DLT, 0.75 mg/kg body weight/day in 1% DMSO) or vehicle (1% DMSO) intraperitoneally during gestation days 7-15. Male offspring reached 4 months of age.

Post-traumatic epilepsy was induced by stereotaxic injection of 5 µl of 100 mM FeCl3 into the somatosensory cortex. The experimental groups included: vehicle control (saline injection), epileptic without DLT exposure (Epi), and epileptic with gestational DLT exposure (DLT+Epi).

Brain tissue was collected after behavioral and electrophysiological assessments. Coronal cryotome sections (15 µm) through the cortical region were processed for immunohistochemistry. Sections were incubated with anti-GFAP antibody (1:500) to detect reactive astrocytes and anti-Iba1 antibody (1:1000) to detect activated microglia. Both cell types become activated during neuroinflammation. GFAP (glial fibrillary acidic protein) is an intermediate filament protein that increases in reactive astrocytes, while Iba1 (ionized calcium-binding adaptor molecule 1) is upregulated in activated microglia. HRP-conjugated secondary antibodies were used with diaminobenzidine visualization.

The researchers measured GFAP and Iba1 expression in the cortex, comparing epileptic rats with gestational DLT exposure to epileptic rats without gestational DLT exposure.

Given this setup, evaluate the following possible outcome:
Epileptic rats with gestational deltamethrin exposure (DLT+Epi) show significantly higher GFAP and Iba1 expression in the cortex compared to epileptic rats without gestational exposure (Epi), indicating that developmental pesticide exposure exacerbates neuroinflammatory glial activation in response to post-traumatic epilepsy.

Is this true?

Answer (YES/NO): YES